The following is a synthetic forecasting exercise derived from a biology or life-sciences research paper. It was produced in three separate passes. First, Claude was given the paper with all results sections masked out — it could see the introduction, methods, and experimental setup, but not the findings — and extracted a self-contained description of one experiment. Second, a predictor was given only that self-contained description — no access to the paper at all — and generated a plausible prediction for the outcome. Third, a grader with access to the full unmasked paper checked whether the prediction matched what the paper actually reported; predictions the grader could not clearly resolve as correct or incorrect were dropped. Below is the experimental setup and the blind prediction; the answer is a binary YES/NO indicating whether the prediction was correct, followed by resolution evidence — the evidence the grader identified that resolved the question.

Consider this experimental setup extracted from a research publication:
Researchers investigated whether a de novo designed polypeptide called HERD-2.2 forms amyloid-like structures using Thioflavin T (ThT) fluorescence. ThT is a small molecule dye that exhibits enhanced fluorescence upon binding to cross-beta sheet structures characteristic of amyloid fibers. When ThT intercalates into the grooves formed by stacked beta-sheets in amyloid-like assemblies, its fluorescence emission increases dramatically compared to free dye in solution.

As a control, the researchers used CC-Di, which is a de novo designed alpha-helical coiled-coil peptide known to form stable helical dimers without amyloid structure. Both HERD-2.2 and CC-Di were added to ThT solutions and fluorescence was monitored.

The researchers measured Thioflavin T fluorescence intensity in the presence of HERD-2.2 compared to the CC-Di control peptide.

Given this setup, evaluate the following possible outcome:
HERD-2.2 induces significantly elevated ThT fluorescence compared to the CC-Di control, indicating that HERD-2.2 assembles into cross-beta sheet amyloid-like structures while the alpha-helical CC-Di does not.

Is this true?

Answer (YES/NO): YES